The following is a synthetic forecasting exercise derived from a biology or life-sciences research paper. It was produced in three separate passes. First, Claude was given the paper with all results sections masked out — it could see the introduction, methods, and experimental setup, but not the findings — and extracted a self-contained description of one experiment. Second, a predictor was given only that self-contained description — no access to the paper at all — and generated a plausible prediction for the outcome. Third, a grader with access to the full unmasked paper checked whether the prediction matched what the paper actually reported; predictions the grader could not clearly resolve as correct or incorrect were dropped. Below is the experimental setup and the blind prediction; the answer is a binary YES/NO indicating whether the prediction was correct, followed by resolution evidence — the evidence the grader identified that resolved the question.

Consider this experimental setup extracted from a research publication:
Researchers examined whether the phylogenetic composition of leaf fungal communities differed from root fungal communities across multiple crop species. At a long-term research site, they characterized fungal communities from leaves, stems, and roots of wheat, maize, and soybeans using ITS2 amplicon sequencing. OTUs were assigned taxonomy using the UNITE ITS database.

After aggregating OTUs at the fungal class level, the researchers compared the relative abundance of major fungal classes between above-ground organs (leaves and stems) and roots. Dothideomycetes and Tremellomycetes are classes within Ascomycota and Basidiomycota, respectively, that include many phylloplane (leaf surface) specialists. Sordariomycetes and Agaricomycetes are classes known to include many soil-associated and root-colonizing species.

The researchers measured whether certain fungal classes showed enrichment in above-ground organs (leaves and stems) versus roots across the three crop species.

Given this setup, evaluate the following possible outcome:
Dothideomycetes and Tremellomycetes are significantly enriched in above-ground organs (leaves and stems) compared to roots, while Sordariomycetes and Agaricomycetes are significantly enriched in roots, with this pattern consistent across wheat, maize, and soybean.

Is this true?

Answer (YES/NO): NO